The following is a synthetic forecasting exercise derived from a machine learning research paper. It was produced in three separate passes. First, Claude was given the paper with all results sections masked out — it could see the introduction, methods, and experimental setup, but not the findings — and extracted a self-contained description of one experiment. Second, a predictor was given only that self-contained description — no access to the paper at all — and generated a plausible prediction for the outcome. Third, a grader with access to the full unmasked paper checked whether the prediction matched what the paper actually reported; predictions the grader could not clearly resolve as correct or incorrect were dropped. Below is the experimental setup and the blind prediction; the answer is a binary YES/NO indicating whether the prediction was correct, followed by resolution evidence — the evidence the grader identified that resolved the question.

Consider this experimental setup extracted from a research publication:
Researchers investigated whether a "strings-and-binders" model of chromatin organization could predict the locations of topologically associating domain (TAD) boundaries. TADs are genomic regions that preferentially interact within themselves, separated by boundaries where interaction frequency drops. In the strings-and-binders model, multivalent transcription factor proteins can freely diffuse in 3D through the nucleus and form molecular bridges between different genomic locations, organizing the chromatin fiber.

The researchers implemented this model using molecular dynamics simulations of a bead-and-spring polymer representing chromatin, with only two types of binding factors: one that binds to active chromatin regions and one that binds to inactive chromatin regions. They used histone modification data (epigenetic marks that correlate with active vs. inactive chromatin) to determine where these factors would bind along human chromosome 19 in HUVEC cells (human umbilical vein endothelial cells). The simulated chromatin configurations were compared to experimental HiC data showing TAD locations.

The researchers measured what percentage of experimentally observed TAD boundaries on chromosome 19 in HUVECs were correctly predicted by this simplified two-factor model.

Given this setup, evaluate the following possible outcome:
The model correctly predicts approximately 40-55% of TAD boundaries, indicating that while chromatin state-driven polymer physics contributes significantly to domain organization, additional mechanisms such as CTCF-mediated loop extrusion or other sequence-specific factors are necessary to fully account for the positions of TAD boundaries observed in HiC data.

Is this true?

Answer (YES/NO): NO